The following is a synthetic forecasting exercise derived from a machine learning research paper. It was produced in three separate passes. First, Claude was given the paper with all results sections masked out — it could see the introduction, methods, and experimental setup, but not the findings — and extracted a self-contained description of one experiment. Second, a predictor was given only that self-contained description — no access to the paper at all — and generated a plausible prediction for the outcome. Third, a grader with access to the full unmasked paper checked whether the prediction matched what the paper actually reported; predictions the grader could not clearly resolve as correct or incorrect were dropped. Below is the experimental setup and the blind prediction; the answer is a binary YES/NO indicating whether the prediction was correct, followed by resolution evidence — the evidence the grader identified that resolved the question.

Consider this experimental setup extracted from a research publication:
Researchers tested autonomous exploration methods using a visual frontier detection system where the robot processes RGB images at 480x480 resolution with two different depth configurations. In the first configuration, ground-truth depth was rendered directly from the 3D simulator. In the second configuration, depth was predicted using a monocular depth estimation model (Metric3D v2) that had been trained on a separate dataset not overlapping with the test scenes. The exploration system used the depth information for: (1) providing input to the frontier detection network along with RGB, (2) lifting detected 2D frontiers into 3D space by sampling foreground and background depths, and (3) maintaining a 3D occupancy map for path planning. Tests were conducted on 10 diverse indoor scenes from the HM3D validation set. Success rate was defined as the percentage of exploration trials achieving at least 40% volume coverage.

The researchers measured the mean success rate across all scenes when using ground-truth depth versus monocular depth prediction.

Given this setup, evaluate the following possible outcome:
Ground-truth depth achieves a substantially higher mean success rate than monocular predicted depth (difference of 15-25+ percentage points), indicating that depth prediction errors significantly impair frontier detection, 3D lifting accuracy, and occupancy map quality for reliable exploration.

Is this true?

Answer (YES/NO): NO